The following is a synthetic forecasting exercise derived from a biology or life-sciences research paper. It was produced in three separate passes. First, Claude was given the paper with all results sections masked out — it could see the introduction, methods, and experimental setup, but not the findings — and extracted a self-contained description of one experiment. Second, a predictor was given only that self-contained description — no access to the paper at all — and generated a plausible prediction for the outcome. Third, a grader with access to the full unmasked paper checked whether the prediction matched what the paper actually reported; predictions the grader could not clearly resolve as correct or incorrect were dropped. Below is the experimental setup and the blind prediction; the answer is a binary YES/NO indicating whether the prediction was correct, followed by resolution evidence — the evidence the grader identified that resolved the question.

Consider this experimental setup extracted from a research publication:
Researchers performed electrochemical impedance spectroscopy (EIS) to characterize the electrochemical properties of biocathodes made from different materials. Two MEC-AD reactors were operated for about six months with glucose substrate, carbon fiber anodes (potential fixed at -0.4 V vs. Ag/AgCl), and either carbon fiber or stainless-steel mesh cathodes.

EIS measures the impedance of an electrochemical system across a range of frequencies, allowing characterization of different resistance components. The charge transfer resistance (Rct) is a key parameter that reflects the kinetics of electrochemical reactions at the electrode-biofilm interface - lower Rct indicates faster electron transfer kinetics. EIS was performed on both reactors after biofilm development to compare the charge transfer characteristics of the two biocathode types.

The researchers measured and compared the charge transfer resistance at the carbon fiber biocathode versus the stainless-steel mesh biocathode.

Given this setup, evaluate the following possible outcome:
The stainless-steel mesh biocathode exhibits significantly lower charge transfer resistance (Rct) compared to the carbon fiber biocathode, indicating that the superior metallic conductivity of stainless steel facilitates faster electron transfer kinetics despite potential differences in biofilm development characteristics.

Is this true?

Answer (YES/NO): YES